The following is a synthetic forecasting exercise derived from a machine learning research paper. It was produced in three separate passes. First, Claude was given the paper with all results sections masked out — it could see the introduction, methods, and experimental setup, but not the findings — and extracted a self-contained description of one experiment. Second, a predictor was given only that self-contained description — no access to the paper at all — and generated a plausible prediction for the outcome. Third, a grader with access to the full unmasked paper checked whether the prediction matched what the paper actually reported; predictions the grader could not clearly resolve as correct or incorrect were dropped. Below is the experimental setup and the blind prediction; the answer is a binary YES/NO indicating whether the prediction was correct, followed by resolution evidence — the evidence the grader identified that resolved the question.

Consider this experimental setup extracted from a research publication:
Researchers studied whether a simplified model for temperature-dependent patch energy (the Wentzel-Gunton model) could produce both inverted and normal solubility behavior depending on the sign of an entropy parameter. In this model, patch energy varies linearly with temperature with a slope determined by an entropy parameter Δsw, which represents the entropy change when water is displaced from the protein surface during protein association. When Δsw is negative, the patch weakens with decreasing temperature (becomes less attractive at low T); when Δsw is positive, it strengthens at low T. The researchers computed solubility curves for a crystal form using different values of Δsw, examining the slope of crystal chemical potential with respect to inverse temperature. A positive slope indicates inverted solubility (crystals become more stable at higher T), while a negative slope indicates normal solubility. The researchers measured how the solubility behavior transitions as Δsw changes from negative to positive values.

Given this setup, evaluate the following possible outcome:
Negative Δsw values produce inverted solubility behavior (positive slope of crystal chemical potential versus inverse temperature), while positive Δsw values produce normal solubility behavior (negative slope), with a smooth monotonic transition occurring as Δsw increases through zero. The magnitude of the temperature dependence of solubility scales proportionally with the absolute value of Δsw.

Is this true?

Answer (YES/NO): NO